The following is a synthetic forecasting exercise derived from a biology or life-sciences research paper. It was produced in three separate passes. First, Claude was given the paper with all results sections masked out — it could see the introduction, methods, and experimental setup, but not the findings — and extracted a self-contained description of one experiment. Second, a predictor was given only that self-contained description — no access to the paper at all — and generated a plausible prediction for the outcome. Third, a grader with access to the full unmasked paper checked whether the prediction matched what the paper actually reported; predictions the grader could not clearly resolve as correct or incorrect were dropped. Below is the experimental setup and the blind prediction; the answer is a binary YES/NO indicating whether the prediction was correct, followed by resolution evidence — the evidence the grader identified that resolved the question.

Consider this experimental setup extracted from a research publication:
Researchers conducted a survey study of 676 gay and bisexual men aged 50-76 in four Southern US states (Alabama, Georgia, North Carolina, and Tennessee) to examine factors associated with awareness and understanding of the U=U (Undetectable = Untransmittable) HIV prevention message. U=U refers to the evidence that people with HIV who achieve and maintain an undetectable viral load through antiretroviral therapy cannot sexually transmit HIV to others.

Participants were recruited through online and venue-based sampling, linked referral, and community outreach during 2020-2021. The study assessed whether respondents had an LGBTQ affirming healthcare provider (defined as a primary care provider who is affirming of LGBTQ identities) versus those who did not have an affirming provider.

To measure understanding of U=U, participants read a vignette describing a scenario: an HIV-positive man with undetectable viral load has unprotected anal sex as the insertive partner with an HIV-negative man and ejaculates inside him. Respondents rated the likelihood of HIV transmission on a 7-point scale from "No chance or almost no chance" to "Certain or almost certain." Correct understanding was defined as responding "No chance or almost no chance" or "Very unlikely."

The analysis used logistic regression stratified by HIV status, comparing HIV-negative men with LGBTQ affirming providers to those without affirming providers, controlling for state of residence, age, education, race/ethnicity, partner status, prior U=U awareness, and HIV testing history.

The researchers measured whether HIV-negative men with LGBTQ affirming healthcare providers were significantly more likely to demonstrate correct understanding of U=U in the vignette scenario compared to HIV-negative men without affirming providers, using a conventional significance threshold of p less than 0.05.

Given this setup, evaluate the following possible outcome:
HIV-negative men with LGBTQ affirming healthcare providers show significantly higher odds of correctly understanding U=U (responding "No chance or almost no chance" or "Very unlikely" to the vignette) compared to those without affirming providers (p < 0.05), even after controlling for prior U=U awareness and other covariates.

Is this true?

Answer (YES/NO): NO